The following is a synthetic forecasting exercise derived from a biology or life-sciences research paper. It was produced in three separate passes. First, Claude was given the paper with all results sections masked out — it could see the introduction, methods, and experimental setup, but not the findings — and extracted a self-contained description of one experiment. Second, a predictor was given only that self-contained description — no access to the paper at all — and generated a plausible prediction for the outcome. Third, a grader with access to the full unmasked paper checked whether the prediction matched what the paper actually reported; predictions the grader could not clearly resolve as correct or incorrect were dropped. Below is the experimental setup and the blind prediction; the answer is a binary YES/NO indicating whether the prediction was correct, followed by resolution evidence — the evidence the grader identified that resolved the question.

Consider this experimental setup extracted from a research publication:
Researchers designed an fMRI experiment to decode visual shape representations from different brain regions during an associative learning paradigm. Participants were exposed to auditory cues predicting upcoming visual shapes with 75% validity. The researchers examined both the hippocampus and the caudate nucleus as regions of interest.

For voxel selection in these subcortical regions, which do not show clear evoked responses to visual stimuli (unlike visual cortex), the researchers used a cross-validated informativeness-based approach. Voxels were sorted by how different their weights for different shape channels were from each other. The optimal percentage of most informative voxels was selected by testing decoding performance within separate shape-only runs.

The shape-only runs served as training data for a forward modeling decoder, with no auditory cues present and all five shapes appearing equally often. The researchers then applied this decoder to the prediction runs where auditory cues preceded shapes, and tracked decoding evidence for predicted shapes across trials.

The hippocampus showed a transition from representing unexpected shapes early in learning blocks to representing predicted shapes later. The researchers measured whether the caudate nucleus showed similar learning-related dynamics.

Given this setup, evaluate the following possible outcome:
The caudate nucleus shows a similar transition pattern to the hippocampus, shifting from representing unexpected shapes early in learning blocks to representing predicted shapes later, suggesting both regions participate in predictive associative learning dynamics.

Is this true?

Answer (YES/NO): YES